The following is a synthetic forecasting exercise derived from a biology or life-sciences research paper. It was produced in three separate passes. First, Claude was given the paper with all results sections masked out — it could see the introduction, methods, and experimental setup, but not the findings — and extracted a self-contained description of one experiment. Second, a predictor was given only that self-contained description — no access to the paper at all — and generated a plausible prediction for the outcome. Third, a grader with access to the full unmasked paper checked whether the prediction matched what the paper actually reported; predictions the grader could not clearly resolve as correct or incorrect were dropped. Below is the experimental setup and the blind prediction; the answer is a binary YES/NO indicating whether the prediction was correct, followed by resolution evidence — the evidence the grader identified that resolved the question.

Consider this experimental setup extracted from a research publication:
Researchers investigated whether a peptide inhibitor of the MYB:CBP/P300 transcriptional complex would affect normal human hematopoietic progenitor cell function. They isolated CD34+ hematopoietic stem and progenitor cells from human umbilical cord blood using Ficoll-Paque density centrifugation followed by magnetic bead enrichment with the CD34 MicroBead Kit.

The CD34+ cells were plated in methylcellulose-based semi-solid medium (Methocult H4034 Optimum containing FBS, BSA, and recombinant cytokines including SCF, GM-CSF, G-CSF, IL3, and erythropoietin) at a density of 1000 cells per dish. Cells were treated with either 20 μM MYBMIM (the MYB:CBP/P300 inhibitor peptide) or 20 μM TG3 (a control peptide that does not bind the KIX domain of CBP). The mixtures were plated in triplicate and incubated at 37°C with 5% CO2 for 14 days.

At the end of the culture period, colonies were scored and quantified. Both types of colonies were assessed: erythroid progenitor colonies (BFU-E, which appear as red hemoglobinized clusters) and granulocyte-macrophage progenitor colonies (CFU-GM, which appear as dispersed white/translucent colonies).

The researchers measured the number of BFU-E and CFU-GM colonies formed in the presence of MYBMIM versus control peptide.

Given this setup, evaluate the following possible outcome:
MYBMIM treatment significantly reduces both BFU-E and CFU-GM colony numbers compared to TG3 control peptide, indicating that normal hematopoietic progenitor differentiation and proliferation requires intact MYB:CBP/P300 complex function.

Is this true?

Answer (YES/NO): NO